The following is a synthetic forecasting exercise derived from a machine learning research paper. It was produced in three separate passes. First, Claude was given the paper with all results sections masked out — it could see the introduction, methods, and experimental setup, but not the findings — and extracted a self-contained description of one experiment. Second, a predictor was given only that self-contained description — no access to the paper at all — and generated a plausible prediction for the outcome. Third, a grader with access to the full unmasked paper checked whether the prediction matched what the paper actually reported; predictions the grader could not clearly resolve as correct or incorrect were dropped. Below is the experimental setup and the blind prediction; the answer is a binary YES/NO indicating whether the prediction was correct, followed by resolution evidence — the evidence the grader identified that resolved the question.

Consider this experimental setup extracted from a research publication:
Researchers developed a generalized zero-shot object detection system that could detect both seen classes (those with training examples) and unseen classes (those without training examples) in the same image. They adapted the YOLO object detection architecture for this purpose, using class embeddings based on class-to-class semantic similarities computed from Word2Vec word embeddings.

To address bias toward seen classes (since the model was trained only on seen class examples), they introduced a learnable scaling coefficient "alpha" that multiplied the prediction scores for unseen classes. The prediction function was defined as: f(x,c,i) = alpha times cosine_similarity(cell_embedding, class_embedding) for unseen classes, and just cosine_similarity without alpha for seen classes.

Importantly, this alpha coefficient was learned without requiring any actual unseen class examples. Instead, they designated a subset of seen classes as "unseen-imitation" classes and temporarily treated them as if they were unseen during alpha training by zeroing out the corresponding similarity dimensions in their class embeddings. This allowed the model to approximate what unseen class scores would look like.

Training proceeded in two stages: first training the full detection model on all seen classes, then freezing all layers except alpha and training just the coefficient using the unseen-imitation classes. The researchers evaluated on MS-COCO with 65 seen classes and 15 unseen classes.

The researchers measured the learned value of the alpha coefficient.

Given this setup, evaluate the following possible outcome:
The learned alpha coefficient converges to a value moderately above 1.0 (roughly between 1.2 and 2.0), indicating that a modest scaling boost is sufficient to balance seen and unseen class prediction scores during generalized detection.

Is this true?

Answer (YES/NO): YES